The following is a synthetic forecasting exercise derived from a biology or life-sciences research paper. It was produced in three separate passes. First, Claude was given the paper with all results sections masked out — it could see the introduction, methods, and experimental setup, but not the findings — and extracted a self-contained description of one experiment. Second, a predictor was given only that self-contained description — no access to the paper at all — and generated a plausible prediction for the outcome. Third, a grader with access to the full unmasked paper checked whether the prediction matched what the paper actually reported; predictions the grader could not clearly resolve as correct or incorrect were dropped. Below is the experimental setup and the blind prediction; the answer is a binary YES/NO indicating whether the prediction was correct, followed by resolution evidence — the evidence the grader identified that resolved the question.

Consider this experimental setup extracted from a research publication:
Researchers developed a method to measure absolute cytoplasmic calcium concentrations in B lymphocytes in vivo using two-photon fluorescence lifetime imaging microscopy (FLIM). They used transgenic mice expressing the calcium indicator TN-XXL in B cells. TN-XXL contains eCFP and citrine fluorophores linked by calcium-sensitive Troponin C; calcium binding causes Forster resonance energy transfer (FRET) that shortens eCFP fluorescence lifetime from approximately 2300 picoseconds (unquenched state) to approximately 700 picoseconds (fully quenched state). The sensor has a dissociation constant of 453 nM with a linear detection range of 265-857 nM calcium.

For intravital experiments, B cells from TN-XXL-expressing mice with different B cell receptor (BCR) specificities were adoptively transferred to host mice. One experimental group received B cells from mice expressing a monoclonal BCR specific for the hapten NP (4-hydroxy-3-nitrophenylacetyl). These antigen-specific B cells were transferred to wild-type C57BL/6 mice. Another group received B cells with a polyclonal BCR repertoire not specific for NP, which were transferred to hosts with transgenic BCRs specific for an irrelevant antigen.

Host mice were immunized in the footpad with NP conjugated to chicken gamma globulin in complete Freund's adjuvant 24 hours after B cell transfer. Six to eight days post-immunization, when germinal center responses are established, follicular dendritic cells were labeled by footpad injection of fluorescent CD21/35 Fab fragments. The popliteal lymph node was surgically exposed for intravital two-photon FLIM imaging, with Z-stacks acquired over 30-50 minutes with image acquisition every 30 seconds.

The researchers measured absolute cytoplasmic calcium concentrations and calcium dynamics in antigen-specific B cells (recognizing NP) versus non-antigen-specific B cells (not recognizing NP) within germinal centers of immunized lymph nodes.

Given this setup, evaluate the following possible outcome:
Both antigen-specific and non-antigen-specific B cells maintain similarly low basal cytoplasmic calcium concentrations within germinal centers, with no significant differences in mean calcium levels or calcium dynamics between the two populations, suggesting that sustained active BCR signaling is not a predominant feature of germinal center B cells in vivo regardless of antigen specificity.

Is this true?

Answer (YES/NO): NO